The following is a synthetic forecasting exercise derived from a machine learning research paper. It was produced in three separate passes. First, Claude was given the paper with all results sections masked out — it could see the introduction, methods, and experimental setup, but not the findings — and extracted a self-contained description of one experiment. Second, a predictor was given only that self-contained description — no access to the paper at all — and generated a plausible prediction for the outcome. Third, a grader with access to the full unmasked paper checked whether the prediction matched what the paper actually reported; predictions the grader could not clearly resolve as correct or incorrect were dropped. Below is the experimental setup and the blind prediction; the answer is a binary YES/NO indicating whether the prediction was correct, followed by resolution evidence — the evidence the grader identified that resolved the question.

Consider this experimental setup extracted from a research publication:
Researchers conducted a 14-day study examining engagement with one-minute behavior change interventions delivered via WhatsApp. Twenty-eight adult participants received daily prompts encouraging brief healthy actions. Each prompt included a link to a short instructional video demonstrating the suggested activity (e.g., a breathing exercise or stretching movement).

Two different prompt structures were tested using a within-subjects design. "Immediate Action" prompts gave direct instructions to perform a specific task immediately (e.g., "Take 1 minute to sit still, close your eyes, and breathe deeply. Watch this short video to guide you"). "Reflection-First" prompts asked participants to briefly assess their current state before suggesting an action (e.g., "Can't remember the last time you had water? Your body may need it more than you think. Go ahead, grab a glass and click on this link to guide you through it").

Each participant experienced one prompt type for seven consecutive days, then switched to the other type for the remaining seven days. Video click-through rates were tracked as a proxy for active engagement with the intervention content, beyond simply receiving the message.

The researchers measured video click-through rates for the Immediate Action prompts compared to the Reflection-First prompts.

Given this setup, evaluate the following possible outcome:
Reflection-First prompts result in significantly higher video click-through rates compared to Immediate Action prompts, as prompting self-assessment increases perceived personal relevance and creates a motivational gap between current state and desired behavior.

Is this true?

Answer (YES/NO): NO